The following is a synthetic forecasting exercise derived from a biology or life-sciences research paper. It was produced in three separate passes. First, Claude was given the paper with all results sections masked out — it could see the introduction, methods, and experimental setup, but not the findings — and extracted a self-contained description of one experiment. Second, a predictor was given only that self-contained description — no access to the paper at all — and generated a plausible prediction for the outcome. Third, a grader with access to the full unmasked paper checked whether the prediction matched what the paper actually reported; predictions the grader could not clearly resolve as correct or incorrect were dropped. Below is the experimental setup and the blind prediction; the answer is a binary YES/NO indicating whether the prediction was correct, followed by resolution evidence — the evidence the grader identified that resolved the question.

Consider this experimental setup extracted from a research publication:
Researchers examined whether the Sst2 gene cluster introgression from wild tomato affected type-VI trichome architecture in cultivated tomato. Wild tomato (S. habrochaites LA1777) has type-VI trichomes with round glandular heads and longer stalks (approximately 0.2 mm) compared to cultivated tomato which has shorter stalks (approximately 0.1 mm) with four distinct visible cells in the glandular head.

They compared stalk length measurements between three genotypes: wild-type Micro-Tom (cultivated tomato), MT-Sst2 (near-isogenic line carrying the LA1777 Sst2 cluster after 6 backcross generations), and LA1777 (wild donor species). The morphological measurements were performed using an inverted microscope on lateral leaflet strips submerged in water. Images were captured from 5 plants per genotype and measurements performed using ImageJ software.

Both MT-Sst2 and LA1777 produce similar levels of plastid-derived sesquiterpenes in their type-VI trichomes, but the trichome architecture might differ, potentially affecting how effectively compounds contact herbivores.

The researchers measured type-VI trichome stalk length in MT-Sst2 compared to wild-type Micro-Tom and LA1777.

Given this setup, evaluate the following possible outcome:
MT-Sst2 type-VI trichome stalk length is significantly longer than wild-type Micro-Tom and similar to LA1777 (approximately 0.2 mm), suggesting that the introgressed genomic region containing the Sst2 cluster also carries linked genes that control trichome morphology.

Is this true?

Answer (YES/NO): NO